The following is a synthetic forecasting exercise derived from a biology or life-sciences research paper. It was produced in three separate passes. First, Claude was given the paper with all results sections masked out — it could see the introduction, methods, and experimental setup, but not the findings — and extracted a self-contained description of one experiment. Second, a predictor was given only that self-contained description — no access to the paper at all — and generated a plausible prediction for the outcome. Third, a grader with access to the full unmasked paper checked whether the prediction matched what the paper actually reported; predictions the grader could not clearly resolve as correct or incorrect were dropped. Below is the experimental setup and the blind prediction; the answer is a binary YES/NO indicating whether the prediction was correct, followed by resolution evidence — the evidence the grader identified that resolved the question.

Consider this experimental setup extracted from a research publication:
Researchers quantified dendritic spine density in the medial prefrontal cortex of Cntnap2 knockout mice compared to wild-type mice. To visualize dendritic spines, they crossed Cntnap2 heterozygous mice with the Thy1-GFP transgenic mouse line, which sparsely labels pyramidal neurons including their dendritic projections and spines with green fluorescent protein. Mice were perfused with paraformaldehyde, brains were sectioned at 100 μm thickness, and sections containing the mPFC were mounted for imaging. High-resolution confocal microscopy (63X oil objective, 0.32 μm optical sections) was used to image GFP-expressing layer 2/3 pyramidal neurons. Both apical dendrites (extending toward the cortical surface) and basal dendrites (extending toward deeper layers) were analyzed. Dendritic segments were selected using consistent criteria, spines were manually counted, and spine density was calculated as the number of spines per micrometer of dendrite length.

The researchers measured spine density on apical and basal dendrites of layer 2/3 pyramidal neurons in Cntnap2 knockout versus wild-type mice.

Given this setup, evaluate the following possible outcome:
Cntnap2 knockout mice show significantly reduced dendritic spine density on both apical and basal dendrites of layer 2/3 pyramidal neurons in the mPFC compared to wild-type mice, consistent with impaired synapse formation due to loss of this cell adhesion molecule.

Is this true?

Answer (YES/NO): YES